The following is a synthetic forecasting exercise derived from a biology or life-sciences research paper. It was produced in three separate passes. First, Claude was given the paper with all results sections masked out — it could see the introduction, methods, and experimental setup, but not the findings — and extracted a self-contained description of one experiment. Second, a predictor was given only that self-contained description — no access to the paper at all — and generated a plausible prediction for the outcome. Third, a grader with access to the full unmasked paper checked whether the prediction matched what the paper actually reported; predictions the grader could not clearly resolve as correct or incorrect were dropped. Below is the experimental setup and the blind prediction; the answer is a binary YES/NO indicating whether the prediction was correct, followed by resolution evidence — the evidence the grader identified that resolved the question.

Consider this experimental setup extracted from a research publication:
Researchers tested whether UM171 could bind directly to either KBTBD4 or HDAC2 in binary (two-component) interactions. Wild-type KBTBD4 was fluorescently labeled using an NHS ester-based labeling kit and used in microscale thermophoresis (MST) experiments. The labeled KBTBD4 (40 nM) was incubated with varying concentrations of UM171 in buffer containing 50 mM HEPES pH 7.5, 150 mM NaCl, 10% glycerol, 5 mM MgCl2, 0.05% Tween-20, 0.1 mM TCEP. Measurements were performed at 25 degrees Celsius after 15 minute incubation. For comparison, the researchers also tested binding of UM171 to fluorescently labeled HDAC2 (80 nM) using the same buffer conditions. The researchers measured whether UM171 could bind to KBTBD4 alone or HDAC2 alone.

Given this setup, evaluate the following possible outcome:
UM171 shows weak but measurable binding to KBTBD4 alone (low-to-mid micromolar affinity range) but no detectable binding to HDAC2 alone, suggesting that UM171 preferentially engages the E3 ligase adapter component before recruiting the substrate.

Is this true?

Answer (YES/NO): NO